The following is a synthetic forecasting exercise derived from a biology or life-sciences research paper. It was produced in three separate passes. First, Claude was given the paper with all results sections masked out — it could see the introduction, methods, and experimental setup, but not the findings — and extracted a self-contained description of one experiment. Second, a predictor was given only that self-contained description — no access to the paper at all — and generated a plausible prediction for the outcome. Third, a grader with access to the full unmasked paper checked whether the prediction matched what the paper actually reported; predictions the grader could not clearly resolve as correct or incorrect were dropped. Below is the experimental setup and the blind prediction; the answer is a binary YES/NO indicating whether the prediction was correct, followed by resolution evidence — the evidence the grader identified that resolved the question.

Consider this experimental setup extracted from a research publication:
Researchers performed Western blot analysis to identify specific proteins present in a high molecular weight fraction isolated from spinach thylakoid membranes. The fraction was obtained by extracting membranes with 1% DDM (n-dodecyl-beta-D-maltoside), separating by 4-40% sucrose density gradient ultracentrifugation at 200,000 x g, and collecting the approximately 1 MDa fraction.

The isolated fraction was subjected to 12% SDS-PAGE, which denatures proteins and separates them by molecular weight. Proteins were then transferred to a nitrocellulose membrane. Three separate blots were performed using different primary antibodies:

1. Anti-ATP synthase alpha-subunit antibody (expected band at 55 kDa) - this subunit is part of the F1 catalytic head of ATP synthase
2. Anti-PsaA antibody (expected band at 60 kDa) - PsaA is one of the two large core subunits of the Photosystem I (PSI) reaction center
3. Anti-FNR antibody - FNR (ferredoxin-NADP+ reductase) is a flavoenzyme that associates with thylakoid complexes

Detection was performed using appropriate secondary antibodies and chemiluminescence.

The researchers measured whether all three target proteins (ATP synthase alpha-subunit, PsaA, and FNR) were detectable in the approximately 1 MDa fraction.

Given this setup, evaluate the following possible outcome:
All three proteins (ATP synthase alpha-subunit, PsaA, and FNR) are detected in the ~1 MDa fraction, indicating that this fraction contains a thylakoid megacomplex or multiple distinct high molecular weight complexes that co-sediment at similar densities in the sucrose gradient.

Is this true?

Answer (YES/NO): YES